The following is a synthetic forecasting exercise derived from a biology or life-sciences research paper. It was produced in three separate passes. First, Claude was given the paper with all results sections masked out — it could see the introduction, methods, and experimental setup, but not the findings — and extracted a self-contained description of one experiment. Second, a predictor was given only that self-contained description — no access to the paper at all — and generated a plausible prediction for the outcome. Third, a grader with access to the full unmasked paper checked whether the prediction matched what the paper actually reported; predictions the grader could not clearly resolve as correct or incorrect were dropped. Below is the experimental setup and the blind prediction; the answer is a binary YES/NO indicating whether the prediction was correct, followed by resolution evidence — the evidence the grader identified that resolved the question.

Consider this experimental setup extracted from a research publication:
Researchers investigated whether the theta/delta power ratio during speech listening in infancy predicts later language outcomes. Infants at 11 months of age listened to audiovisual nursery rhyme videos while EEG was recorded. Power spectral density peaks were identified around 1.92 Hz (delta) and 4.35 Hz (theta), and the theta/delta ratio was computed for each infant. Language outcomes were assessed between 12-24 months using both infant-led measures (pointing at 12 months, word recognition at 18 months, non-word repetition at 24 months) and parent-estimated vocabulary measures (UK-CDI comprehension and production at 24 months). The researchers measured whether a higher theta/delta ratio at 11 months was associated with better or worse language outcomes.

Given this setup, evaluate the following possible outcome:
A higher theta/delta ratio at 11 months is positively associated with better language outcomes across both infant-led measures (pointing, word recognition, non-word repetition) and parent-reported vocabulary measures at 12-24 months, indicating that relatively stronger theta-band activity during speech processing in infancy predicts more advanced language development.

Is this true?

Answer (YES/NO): NO